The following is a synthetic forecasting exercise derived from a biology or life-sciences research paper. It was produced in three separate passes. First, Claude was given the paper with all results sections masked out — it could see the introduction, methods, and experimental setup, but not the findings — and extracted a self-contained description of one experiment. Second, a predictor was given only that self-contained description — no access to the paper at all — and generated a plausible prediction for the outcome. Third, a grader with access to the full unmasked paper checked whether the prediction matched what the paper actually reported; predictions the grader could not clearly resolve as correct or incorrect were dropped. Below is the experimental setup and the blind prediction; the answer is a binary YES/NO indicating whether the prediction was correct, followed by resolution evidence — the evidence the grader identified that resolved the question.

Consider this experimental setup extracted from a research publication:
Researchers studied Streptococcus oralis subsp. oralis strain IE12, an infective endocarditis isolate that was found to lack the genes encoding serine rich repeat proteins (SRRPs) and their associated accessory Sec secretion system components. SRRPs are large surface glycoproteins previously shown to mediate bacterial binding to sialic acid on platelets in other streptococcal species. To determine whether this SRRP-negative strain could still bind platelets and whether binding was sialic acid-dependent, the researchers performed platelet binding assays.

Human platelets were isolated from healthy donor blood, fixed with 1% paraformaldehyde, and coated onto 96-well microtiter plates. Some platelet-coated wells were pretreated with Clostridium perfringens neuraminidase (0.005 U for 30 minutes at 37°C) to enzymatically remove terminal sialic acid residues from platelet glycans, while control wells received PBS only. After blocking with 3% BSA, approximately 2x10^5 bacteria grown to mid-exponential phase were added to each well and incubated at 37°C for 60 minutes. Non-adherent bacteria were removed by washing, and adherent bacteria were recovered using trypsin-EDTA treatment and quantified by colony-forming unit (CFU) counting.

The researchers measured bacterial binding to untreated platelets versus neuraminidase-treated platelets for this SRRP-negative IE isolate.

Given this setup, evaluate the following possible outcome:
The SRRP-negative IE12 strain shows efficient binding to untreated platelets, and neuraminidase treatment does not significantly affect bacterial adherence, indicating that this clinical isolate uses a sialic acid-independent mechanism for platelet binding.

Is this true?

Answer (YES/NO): NO